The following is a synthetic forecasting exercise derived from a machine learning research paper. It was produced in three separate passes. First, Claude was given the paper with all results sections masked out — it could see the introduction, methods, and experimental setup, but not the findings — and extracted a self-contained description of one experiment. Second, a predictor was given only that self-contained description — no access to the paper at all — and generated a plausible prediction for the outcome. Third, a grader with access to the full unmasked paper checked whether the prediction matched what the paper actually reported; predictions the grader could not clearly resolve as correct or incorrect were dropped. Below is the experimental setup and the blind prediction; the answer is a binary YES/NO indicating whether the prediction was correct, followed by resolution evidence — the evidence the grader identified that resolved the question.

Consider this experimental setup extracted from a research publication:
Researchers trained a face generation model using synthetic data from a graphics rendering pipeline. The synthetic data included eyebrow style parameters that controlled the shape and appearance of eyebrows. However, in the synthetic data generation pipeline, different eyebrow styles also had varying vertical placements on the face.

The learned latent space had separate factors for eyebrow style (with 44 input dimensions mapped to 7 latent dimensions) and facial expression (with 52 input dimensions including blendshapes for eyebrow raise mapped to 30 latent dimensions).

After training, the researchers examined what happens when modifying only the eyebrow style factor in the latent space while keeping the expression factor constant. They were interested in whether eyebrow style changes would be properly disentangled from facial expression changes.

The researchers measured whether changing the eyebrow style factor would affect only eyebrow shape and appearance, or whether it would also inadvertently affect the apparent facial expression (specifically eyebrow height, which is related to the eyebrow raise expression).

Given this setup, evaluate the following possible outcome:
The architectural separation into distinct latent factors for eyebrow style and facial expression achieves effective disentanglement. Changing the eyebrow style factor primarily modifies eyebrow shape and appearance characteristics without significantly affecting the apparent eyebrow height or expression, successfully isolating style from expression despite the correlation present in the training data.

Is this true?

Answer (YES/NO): NO